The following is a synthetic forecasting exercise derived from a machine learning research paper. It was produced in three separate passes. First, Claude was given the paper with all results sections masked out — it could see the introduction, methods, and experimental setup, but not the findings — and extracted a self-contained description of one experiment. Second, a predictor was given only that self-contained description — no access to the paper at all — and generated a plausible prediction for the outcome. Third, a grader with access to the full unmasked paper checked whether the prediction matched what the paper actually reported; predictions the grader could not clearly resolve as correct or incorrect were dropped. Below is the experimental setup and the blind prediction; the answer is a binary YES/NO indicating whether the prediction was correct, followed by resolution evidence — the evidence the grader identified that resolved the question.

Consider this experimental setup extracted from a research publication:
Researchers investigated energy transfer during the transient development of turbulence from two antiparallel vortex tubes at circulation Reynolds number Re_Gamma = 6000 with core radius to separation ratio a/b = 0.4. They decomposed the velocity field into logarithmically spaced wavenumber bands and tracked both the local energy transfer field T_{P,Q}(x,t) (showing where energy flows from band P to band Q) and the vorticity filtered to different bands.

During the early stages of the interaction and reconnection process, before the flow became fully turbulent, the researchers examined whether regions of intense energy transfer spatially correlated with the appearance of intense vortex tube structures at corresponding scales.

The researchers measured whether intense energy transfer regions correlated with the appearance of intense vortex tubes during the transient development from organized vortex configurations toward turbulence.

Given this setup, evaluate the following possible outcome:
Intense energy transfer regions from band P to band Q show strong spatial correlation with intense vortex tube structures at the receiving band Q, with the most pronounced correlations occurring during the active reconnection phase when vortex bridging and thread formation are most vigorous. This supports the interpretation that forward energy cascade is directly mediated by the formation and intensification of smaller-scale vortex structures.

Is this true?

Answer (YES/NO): NO